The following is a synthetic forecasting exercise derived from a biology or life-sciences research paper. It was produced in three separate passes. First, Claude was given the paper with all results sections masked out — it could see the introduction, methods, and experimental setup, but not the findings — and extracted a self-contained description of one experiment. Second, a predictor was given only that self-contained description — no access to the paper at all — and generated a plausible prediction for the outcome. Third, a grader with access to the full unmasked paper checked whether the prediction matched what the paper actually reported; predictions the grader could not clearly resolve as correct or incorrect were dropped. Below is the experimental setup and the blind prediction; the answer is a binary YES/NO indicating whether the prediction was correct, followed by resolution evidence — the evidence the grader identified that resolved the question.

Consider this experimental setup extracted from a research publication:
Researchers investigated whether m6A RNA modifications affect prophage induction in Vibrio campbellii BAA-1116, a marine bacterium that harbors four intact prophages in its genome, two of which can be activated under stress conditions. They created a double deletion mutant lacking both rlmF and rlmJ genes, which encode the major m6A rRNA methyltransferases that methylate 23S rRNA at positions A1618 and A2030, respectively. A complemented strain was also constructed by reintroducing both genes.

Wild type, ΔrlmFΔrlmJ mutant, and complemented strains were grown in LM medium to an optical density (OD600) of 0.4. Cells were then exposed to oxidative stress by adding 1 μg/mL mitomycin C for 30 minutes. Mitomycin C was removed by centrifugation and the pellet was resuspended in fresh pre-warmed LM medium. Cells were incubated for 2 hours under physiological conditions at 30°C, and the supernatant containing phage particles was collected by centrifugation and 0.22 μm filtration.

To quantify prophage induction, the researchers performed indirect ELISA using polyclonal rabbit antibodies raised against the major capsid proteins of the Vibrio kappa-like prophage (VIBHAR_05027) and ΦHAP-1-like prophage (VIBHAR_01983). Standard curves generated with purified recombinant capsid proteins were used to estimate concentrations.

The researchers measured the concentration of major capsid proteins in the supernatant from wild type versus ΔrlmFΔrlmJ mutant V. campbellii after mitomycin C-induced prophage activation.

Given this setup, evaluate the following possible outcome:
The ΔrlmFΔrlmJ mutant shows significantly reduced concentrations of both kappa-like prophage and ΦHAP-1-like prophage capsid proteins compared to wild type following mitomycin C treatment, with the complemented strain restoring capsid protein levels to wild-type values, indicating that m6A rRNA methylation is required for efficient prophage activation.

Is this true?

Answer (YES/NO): NO